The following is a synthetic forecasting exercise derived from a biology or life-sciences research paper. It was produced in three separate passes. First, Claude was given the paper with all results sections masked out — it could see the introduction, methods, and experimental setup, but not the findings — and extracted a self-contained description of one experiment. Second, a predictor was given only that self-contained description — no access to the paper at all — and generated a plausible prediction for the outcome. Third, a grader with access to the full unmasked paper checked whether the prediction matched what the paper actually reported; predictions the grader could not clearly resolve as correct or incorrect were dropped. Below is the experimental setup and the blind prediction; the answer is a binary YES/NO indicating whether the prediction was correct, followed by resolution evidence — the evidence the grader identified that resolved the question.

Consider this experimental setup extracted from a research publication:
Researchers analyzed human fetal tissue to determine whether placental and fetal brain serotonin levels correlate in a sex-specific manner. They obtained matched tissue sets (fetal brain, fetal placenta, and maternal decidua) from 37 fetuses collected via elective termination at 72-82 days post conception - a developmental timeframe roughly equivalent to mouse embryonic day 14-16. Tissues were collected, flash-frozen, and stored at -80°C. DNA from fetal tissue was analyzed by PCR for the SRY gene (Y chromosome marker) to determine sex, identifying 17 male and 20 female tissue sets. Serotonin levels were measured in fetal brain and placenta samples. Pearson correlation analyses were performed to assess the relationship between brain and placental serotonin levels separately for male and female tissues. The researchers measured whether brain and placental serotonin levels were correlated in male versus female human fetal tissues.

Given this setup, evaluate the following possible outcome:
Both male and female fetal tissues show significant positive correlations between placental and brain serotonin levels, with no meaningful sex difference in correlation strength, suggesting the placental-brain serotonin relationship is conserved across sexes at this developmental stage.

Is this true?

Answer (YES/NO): NO